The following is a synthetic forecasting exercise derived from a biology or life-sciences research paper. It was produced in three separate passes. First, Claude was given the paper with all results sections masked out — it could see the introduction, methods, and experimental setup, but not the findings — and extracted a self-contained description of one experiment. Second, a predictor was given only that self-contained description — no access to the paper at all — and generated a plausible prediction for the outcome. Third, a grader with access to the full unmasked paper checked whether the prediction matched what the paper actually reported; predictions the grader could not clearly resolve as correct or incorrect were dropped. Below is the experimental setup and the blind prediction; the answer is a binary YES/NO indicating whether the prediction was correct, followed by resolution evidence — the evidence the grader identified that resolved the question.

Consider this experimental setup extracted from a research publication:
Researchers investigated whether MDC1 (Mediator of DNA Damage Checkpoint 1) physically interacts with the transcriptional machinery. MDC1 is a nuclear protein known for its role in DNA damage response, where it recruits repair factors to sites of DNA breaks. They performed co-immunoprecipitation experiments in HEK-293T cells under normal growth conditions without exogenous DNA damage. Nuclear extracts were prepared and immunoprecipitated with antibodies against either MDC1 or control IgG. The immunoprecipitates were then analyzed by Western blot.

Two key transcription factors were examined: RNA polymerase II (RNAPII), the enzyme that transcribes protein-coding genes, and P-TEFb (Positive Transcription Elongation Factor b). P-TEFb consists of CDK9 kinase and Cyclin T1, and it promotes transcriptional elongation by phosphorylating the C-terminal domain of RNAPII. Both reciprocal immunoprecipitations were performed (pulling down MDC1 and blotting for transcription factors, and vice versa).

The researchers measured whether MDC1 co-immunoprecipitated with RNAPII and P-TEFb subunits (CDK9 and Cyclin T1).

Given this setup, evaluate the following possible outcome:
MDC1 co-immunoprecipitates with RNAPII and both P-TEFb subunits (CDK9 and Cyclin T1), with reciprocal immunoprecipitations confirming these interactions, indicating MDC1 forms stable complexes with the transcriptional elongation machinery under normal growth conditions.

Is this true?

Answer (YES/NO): YES